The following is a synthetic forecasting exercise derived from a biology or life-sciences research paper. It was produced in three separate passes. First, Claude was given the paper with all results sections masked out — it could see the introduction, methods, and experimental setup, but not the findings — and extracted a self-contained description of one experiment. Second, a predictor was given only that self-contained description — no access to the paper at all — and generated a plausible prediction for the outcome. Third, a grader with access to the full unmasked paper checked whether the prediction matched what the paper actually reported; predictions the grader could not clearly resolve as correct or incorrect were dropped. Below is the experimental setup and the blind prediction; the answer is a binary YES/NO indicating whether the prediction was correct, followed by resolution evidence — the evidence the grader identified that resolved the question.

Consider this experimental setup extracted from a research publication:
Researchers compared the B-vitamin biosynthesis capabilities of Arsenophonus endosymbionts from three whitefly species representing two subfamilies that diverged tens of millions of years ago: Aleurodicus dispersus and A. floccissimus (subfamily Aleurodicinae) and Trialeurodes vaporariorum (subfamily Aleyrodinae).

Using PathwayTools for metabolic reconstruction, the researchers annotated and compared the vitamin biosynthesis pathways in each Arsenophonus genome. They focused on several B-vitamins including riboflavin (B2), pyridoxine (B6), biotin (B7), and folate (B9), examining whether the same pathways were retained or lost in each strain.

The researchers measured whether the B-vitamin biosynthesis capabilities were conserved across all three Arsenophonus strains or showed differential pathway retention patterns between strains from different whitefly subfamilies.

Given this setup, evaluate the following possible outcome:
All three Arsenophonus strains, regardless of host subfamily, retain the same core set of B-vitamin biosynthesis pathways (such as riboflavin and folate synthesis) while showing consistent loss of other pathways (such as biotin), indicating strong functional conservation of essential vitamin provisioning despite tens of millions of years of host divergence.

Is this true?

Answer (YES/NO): NO